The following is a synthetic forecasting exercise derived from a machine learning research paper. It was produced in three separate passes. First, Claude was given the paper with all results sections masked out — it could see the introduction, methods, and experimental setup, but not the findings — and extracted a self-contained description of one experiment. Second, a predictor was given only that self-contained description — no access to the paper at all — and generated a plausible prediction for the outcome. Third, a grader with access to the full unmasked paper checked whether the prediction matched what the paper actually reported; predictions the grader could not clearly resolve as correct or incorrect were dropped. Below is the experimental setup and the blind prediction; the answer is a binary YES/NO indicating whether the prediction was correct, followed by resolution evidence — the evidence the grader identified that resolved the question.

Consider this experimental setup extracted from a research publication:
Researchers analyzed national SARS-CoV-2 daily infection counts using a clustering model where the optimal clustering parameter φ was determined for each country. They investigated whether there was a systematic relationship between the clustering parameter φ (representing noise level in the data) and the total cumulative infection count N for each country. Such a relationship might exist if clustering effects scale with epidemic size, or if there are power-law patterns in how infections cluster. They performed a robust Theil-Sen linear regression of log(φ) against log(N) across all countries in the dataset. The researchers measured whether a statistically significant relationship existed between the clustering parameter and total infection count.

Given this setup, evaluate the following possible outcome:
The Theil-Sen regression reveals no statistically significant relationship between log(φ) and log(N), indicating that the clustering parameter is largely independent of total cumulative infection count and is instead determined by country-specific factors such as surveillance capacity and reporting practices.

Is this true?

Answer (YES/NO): NO